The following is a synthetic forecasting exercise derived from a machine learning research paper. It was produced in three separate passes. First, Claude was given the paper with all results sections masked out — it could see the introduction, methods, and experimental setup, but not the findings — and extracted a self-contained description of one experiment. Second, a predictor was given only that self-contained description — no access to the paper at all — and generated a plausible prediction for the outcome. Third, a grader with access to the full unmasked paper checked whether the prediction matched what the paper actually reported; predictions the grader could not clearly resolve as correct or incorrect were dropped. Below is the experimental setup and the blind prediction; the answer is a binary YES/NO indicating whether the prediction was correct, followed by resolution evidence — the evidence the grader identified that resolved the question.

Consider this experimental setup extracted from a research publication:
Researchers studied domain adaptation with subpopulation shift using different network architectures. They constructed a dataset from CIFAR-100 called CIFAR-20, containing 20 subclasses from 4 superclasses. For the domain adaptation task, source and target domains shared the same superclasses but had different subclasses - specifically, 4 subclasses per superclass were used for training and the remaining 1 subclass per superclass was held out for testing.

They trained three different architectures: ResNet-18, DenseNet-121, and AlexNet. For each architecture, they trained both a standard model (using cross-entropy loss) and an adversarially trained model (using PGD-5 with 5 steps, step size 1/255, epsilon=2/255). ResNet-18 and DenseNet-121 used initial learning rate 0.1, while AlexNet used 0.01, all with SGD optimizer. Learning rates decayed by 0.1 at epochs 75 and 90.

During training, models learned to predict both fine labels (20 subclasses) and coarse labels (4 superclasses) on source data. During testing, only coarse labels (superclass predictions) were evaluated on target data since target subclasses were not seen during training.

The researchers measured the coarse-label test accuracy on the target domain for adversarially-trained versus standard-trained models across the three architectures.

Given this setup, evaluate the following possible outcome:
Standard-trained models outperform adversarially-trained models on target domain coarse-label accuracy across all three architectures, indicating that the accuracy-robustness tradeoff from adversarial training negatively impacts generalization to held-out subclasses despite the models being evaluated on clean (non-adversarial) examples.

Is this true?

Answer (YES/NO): NO